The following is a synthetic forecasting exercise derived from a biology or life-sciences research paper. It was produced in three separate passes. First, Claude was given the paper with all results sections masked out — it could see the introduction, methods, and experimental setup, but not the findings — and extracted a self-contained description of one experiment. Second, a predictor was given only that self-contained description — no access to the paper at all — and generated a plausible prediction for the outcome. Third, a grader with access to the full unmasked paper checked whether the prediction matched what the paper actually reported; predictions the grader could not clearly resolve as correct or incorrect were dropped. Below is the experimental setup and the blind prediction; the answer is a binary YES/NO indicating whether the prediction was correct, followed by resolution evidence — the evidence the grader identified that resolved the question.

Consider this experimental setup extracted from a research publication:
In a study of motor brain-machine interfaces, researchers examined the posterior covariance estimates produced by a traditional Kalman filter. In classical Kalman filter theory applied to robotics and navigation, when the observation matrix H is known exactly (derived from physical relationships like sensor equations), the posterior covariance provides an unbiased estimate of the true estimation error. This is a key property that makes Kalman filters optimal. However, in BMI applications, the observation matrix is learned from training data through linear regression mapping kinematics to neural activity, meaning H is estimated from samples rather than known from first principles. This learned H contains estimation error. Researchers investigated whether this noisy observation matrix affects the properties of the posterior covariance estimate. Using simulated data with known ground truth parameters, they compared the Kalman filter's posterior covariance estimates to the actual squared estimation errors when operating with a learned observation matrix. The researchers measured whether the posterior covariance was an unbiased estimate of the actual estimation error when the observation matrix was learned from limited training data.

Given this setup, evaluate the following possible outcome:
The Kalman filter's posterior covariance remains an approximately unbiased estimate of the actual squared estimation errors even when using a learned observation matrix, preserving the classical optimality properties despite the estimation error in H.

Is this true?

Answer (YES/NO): NO